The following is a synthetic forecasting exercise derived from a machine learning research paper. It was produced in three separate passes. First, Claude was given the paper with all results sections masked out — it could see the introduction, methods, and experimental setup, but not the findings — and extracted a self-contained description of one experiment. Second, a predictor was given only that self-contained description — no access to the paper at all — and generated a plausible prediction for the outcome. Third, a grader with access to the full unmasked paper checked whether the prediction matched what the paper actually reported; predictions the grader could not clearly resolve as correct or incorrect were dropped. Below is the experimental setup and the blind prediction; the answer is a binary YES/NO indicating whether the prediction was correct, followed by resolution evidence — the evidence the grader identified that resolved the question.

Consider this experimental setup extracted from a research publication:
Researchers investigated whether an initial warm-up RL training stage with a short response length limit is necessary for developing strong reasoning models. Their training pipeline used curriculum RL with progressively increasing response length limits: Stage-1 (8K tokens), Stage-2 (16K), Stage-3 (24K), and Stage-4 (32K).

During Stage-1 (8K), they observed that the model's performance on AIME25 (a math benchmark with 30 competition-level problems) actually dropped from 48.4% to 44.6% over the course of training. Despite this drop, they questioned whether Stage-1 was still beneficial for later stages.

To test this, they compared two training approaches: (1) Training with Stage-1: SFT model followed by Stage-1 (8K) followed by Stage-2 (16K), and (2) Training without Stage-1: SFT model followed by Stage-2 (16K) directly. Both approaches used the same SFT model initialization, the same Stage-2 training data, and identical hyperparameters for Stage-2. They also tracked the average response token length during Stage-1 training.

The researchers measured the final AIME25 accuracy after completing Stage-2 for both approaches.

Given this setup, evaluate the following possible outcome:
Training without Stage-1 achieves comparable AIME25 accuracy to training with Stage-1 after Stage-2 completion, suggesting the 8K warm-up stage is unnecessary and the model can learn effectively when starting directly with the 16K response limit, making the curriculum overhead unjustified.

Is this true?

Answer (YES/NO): NO